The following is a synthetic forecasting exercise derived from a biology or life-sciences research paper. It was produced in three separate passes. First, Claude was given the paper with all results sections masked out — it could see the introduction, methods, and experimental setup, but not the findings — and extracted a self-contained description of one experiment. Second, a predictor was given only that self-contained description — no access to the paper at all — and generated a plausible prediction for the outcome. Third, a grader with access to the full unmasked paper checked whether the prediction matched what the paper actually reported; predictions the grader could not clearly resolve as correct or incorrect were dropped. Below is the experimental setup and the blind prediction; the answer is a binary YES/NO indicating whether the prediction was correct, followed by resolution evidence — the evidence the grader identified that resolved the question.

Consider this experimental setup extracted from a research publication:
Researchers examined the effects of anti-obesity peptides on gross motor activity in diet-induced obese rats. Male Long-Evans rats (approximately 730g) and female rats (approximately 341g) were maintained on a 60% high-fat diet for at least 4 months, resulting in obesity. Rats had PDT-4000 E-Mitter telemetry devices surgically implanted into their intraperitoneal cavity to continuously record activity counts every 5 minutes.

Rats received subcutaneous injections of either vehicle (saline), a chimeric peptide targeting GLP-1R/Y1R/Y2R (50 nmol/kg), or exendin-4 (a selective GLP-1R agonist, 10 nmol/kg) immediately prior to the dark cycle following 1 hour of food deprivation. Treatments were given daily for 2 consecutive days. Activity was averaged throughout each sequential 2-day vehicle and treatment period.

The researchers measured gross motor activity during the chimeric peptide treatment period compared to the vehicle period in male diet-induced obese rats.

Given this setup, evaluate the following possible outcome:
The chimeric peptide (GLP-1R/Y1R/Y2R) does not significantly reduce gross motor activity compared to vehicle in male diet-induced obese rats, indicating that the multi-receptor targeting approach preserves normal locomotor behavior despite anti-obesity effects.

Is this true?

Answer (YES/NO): NO